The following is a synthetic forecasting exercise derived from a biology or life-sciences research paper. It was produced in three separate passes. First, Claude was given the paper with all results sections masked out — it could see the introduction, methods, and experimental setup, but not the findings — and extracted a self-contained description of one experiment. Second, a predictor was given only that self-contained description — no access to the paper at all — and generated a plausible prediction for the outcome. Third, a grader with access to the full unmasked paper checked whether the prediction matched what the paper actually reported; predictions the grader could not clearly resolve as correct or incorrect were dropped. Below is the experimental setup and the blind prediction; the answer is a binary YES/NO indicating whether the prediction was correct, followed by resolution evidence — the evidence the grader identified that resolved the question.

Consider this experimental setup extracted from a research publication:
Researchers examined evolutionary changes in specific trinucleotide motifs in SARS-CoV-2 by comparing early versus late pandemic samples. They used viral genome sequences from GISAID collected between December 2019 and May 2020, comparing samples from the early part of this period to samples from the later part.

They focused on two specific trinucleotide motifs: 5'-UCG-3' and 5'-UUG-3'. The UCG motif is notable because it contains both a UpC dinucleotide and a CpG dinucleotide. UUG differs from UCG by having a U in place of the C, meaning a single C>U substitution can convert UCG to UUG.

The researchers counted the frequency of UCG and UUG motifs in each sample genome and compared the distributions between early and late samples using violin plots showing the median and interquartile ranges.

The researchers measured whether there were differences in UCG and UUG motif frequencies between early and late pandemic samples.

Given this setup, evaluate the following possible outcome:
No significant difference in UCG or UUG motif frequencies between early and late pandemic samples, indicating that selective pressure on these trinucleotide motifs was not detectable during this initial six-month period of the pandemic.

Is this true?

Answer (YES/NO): NO